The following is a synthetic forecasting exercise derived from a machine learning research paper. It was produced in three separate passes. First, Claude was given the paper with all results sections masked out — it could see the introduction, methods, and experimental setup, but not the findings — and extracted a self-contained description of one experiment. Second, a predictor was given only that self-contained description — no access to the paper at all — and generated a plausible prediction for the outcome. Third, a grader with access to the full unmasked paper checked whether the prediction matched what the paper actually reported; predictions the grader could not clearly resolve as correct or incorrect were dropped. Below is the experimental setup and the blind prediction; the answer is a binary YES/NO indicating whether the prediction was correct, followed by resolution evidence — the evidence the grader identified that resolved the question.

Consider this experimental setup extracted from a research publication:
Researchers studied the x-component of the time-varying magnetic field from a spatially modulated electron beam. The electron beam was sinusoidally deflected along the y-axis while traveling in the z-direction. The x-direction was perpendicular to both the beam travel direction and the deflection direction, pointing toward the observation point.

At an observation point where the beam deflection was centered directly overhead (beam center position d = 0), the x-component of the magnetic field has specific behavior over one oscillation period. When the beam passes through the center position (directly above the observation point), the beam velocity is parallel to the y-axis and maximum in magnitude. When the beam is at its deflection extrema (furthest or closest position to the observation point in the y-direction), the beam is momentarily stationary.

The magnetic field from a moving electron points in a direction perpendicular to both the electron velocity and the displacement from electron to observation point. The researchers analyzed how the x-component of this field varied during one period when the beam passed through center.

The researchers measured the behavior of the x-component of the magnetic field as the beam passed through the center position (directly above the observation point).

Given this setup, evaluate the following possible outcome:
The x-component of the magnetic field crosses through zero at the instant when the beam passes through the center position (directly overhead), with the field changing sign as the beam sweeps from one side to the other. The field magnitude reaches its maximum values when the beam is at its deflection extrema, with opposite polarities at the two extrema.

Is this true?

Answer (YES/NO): NO